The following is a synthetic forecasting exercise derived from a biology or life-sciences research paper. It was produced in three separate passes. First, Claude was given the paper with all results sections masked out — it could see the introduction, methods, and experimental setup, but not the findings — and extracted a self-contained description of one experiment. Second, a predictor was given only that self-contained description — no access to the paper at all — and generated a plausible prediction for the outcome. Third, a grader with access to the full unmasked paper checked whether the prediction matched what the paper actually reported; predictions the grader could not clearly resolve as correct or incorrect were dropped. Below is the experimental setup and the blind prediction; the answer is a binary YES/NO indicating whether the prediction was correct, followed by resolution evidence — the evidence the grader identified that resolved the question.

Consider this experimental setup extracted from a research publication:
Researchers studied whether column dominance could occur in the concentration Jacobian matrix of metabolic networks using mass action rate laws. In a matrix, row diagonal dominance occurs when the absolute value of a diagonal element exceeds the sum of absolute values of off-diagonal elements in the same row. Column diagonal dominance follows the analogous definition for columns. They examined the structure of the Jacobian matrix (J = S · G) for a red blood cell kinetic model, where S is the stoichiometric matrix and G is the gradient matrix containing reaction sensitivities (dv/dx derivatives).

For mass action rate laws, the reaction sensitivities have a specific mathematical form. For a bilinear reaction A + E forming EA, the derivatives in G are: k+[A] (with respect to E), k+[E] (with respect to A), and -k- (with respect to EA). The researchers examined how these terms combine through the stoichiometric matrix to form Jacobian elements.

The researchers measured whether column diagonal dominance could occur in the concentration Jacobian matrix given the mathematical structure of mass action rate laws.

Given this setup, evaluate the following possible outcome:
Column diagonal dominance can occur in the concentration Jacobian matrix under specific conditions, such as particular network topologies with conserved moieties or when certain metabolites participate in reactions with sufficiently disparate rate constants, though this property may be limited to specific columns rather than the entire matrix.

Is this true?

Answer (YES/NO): NO